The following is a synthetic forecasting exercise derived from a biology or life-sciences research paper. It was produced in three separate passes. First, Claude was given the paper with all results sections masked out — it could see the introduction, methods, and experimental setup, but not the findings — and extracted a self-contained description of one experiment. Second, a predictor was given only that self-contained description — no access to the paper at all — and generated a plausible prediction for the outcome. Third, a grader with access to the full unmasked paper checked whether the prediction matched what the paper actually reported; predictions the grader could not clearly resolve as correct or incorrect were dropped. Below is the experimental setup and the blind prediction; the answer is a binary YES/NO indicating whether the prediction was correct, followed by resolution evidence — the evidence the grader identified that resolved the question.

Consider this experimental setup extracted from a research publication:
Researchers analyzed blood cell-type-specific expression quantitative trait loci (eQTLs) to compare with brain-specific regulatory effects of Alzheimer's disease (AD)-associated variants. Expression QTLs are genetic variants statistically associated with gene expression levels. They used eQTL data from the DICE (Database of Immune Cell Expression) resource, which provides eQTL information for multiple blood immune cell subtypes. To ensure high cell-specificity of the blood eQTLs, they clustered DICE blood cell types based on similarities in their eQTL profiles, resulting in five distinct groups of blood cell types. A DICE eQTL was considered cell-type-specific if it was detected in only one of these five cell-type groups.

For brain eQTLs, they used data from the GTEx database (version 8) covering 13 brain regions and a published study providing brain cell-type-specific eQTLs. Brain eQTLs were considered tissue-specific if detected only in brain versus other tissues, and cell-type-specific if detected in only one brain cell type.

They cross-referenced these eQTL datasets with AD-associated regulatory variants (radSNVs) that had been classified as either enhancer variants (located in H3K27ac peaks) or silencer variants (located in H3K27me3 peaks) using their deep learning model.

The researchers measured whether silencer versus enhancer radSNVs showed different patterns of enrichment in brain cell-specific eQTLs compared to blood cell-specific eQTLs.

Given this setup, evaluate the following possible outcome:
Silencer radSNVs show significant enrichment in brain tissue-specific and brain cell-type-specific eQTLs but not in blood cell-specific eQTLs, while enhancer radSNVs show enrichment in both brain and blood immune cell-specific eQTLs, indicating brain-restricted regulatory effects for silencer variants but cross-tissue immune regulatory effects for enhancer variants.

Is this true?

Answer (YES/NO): NO